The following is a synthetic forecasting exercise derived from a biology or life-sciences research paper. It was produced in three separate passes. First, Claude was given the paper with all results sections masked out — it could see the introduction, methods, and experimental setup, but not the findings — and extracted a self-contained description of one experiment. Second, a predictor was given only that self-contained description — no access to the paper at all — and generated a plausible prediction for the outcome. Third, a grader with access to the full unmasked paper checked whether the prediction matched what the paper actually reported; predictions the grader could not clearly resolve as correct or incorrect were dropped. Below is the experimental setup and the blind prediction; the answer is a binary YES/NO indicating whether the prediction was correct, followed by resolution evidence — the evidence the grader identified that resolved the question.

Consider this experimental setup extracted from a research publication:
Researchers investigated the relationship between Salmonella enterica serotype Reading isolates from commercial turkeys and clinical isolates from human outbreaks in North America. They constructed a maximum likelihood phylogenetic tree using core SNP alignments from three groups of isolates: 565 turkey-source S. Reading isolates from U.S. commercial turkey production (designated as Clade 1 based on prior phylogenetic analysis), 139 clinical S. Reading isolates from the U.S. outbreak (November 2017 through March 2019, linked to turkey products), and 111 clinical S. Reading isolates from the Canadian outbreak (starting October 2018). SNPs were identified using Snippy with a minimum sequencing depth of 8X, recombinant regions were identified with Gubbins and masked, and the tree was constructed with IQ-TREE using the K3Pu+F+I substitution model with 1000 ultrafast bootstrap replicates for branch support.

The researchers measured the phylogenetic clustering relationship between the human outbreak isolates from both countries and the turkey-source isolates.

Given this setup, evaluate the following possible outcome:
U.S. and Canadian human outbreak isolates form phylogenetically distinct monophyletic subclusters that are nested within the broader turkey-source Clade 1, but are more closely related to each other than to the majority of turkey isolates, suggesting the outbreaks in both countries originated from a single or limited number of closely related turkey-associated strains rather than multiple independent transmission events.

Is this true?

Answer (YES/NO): NO